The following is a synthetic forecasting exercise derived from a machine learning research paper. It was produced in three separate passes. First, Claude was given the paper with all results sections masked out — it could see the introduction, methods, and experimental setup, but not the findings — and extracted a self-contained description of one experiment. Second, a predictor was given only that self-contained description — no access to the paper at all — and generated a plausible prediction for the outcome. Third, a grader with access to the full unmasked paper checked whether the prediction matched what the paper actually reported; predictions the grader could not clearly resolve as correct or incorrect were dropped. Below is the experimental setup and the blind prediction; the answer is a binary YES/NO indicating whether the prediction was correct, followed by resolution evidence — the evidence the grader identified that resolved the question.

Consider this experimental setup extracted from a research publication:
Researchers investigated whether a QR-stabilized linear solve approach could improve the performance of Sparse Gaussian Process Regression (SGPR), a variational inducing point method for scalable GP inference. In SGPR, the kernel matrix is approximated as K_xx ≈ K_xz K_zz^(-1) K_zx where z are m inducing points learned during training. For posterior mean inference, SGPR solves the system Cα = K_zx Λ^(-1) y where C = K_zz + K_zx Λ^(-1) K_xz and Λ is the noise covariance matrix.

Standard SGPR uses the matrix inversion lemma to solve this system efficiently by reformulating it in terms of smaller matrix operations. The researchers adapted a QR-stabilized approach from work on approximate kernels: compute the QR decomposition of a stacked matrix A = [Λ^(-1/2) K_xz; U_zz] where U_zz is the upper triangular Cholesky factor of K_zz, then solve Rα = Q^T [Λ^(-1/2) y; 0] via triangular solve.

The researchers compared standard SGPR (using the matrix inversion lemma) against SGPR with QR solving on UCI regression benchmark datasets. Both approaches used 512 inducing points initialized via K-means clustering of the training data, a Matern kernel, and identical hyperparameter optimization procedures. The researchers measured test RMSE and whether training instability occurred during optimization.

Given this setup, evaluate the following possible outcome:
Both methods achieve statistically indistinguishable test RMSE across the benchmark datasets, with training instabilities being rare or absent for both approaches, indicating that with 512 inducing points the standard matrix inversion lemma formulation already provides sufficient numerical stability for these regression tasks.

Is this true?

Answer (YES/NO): NO